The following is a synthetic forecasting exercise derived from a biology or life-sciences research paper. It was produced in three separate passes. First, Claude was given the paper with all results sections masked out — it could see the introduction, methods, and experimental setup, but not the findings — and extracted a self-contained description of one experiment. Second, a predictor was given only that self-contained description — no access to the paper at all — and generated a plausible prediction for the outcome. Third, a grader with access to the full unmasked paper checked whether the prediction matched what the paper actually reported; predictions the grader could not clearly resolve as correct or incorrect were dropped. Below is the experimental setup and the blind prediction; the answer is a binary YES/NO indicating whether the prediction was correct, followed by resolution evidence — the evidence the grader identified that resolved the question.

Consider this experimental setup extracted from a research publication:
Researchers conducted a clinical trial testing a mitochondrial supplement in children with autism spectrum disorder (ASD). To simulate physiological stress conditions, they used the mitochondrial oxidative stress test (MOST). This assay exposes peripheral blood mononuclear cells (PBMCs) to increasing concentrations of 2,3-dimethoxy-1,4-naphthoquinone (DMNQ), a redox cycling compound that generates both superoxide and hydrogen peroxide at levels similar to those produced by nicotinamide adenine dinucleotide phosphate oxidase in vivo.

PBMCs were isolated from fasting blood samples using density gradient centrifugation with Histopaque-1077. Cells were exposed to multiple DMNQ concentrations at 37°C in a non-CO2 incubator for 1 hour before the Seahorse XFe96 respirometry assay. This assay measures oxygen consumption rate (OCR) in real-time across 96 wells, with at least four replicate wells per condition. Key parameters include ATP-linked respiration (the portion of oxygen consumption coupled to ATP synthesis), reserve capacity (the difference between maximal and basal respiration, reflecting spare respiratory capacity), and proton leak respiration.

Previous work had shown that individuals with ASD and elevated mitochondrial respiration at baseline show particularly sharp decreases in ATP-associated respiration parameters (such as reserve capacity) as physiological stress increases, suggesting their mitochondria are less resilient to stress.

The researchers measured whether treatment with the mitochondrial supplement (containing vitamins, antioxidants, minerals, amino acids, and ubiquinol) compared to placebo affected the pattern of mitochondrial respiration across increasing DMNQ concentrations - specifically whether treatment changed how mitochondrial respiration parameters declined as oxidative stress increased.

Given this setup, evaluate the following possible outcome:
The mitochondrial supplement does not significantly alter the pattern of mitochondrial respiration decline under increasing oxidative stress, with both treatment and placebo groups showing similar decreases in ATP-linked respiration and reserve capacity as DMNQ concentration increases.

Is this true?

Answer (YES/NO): NO